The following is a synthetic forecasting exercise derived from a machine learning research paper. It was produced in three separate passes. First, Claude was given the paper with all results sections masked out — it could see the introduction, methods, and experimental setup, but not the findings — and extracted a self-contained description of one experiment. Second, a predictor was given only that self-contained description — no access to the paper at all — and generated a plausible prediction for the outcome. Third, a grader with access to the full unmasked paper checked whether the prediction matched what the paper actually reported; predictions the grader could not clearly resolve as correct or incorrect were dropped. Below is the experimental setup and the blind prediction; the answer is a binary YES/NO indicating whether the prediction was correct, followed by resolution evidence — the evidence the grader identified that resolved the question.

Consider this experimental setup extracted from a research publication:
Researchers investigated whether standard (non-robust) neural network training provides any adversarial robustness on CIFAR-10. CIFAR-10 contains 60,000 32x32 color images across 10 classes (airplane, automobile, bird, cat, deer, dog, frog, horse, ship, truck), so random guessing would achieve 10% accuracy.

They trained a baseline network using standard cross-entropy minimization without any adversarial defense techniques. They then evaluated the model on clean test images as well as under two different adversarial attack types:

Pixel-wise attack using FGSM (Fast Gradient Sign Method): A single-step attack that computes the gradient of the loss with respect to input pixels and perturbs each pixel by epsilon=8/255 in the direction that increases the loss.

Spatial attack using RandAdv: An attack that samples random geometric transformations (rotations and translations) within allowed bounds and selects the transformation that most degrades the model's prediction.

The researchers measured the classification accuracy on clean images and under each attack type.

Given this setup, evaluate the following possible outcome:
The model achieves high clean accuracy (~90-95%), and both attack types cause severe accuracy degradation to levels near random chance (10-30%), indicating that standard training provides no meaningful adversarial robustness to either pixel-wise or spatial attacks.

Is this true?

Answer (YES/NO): NO